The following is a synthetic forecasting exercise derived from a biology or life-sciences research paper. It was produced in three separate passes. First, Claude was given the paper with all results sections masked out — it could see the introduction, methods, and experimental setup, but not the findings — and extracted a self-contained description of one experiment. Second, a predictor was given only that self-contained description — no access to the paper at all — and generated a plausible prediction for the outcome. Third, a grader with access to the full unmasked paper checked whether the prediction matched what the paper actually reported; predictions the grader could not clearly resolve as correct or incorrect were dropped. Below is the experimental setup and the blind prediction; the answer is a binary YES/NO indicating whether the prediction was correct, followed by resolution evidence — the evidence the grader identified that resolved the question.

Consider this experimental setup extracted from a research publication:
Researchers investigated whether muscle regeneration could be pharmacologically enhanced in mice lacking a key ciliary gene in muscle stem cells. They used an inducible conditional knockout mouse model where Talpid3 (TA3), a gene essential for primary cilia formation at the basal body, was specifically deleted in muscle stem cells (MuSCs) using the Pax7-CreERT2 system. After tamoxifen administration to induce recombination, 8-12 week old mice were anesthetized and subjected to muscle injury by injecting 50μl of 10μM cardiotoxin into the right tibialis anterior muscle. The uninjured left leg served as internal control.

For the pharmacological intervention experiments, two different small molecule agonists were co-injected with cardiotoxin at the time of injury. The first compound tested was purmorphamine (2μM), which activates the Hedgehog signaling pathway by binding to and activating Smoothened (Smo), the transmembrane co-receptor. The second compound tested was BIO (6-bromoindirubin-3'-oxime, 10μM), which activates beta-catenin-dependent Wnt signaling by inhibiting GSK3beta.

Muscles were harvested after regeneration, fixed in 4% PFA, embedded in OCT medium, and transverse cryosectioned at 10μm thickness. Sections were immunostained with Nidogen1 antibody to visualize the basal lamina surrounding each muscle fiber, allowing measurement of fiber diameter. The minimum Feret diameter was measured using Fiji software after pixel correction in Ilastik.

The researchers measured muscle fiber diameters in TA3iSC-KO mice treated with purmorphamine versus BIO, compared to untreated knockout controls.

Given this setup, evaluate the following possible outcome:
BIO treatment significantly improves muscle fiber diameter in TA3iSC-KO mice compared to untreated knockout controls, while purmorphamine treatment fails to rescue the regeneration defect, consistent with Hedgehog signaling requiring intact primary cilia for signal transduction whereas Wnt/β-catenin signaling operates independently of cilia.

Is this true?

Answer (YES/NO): YES